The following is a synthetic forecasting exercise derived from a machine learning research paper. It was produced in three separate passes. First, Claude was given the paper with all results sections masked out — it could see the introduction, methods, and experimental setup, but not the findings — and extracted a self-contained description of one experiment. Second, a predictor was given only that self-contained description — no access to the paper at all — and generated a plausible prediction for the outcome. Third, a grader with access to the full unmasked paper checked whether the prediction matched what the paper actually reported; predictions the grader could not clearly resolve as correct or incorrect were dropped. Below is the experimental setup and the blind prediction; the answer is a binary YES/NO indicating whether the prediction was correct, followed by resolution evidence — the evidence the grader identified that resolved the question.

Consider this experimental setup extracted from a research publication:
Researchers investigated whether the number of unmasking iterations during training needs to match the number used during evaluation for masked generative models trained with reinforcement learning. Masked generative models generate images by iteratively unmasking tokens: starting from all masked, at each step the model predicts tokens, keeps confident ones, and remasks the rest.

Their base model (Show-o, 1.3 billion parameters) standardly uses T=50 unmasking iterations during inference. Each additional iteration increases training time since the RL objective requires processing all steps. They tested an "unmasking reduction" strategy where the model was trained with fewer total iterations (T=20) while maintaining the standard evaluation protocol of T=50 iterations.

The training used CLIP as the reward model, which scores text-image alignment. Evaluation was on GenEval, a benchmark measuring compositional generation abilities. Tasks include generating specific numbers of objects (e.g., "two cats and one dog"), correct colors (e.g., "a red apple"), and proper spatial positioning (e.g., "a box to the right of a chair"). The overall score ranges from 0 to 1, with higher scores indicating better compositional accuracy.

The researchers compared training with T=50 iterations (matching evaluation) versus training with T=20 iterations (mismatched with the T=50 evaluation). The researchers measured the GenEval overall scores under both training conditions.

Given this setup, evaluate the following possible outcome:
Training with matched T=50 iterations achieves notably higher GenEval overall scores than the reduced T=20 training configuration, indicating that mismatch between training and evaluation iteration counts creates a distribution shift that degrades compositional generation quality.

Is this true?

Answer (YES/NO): NO